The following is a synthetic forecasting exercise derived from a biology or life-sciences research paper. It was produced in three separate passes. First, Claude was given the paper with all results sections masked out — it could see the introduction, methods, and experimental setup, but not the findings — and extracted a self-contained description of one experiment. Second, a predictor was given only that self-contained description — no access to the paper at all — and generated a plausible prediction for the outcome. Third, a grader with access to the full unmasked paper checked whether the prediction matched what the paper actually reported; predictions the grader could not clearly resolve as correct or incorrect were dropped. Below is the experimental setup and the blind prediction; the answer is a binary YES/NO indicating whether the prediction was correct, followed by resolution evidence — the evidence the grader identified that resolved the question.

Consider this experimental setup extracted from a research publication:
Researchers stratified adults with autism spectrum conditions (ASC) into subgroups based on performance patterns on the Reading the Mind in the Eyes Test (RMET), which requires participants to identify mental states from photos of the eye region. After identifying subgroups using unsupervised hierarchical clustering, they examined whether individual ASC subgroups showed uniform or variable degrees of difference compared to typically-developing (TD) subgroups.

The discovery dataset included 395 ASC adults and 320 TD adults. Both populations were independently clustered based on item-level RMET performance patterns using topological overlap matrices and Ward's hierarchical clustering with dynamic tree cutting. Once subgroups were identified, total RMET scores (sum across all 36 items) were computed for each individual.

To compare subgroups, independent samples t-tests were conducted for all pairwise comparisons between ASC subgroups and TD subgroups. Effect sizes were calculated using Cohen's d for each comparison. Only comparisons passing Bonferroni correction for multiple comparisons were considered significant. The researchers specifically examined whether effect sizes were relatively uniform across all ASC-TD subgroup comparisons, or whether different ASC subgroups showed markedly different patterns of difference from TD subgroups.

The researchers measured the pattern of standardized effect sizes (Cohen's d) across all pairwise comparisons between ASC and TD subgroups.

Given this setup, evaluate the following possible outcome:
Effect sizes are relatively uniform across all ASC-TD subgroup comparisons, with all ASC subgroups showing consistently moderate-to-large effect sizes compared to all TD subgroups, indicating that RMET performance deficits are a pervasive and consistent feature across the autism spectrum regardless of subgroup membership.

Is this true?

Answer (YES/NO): NO